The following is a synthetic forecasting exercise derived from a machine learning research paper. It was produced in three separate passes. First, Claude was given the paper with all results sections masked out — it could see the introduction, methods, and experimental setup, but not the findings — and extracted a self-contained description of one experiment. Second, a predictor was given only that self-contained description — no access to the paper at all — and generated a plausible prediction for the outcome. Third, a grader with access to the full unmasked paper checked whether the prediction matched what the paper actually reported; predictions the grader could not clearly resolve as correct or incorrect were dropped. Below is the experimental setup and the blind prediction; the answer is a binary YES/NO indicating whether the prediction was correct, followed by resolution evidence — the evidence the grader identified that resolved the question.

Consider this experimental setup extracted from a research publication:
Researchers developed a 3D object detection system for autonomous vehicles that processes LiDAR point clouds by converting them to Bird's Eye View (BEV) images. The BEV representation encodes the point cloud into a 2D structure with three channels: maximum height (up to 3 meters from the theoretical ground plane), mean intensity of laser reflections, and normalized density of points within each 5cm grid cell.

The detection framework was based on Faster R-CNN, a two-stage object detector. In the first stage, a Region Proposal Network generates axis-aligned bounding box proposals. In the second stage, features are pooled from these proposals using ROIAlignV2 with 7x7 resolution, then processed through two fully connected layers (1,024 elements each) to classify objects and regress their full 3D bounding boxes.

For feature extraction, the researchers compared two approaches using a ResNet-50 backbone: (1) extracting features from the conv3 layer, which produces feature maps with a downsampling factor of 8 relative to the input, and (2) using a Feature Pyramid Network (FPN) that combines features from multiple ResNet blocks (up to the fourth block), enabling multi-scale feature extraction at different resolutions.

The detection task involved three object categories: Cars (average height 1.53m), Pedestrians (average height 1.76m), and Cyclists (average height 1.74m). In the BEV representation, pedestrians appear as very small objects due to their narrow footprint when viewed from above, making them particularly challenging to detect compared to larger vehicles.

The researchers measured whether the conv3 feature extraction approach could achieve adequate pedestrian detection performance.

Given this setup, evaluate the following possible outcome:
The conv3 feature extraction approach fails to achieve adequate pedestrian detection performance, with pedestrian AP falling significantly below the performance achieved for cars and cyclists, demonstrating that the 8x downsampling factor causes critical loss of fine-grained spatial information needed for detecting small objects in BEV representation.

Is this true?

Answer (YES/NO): NO